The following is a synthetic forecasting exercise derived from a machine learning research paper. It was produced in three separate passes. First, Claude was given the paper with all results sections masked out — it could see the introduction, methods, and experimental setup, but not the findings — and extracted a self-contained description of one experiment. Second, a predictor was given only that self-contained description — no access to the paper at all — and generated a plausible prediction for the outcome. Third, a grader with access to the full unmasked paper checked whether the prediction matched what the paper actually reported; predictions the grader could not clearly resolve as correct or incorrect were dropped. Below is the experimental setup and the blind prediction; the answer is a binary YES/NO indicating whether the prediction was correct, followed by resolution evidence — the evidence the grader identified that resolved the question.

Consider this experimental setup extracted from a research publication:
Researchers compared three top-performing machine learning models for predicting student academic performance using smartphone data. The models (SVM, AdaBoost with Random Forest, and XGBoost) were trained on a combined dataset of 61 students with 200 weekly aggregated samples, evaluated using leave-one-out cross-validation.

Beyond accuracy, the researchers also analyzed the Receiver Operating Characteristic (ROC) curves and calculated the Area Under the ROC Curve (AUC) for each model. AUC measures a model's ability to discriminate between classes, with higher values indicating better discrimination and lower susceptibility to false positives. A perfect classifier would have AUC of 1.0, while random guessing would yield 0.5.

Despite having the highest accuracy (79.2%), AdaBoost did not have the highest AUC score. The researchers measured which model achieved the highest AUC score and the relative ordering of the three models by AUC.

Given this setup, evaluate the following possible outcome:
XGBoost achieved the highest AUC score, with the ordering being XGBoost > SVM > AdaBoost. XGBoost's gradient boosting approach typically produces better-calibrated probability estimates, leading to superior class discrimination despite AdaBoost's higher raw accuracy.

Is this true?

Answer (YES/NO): NO